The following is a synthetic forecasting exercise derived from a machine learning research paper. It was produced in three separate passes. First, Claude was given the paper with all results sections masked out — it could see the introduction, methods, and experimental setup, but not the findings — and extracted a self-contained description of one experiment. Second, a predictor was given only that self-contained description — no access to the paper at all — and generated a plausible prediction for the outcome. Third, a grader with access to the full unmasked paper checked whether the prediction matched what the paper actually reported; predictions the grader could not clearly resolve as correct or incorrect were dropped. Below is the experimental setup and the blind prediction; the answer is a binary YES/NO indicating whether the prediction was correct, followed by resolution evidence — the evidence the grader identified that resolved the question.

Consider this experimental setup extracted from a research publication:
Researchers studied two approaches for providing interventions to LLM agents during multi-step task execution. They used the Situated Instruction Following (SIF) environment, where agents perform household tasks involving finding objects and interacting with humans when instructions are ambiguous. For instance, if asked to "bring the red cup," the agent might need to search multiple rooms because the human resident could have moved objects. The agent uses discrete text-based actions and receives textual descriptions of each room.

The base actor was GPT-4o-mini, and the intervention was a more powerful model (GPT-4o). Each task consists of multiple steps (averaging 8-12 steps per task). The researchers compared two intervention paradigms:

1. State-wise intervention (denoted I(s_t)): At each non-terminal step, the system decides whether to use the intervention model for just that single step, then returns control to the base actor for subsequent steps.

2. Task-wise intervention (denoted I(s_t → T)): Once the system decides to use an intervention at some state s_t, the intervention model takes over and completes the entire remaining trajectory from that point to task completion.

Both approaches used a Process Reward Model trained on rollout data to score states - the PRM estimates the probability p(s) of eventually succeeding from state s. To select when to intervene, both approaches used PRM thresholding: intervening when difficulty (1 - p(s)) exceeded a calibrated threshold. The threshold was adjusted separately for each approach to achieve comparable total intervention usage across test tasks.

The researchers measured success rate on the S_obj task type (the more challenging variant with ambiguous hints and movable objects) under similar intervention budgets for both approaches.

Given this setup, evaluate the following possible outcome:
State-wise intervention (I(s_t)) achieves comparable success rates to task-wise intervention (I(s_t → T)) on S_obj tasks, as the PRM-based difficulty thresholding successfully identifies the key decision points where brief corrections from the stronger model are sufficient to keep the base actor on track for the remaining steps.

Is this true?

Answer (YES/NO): NO